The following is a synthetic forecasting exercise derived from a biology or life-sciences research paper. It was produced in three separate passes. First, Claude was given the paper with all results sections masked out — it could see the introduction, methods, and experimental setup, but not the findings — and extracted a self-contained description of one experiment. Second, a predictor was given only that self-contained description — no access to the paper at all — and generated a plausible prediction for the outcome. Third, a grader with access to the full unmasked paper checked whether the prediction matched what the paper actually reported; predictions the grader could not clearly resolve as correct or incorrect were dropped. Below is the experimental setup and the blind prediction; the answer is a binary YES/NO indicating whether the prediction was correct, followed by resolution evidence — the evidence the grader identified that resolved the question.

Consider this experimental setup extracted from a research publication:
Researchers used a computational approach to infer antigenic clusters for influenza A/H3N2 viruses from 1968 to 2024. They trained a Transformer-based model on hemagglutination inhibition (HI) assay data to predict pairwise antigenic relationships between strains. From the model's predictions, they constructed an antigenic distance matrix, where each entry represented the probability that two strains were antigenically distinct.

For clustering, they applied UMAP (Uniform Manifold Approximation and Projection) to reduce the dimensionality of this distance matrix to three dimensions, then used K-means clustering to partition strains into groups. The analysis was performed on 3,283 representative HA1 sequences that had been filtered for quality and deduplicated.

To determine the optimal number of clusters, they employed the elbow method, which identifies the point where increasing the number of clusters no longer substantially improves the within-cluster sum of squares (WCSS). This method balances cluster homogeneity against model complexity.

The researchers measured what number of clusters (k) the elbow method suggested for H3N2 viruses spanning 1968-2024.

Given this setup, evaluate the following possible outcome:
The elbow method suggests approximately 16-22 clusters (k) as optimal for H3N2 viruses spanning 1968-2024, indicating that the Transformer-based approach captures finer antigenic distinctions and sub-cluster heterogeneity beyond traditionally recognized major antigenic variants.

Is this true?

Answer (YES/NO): NO